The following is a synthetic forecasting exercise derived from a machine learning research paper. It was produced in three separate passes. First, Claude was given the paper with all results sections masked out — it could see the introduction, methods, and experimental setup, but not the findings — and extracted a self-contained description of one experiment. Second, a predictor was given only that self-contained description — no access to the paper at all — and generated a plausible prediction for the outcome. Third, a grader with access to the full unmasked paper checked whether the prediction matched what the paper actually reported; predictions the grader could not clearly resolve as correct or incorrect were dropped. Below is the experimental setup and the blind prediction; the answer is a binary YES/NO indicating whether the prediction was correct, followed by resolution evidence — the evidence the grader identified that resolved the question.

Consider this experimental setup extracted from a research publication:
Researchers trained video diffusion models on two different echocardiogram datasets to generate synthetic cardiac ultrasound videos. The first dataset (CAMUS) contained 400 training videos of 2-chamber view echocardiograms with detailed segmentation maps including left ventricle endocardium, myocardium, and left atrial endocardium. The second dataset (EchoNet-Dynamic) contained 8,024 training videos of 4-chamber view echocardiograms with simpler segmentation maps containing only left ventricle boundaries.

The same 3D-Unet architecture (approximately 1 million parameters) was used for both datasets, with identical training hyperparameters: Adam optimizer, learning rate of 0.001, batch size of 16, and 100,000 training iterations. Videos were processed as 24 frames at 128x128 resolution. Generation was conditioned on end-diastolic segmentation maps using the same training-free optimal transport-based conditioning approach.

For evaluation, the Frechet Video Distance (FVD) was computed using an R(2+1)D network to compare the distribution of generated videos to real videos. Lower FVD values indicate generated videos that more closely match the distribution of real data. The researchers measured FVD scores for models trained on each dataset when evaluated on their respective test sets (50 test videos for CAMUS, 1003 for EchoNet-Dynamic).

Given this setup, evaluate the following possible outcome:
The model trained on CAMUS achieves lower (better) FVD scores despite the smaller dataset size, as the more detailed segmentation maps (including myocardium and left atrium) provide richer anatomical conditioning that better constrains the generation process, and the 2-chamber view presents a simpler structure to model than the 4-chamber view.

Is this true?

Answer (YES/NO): NO